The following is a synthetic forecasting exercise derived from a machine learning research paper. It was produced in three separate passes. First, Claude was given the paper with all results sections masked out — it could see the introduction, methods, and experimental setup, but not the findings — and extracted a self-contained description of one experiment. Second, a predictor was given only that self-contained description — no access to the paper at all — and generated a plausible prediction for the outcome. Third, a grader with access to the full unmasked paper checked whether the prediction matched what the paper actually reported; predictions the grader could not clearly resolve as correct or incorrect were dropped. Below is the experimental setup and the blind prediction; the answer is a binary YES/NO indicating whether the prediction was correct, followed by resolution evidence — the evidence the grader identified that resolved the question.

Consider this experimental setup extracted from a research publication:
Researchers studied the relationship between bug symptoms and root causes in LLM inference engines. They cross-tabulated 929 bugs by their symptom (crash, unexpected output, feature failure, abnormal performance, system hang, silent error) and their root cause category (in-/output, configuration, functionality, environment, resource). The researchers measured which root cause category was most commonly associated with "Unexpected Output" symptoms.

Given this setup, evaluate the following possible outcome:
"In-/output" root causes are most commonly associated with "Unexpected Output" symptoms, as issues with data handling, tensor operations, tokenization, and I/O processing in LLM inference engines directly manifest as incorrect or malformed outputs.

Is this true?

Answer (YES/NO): NO